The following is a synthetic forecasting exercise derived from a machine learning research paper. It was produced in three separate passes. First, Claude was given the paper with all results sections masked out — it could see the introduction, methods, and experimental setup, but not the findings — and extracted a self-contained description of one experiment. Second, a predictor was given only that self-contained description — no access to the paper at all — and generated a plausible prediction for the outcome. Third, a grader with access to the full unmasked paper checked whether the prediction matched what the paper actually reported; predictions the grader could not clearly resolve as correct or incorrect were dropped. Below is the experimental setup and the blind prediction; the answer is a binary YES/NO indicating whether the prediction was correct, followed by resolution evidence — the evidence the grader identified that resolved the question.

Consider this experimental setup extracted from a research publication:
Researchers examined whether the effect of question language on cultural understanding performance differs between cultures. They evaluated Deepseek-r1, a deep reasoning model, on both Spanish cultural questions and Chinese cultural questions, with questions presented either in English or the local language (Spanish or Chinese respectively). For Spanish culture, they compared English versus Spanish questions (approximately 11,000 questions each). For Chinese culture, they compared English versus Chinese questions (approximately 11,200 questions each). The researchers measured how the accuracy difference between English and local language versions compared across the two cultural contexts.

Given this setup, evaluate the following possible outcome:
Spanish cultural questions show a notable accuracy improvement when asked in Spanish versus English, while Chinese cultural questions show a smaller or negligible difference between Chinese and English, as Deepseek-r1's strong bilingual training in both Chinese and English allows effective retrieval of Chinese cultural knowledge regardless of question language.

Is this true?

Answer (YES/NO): NO